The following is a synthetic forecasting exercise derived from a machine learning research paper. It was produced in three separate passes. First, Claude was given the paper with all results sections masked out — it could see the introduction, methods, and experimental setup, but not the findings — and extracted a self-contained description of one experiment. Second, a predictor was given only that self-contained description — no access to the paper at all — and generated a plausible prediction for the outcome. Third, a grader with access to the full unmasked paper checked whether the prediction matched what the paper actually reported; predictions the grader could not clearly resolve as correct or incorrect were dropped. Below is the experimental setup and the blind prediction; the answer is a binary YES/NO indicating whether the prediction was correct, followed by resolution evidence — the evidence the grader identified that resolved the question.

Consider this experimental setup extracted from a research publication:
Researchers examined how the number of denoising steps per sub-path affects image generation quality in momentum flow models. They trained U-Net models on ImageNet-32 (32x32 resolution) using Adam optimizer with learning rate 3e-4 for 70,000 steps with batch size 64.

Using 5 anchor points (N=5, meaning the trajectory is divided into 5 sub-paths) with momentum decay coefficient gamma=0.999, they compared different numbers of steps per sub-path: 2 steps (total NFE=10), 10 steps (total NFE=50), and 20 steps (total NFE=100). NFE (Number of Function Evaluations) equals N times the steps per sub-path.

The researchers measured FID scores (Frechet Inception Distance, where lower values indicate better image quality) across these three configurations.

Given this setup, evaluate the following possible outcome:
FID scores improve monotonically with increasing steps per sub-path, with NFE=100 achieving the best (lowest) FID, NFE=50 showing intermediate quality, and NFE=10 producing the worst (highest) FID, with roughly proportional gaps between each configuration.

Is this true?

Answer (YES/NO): NO